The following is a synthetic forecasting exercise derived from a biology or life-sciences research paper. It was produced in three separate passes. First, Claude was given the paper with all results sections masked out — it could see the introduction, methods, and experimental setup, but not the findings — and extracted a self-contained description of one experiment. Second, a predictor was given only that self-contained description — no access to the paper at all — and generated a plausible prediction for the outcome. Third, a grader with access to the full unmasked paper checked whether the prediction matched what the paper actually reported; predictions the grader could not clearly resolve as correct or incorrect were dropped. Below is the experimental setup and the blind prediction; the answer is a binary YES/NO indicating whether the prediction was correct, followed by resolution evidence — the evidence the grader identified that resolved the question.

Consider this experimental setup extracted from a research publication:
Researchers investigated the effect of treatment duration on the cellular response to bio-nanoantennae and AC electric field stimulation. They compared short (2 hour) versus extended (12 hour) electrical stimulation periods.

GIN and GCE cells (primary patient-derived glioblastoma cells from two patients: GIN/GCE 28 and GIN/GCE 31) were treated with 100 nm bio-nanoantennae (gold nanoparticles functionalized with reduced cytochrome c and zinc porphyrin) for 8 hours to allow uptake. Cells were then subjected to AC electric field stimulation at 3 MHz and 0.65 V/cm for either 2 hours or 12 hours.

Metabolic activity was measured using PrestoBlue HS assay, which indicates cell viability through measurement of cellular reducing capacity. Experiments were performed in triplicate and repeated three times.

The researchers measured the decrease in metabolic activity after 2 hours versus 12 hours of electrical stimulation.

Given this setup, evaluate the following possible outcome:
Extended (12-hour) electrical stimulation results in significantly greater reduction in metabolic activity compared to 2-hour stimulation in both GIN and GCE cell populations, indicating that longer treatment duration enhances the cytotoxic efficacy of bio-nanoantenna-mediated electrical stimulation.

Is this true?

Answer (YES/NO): YES